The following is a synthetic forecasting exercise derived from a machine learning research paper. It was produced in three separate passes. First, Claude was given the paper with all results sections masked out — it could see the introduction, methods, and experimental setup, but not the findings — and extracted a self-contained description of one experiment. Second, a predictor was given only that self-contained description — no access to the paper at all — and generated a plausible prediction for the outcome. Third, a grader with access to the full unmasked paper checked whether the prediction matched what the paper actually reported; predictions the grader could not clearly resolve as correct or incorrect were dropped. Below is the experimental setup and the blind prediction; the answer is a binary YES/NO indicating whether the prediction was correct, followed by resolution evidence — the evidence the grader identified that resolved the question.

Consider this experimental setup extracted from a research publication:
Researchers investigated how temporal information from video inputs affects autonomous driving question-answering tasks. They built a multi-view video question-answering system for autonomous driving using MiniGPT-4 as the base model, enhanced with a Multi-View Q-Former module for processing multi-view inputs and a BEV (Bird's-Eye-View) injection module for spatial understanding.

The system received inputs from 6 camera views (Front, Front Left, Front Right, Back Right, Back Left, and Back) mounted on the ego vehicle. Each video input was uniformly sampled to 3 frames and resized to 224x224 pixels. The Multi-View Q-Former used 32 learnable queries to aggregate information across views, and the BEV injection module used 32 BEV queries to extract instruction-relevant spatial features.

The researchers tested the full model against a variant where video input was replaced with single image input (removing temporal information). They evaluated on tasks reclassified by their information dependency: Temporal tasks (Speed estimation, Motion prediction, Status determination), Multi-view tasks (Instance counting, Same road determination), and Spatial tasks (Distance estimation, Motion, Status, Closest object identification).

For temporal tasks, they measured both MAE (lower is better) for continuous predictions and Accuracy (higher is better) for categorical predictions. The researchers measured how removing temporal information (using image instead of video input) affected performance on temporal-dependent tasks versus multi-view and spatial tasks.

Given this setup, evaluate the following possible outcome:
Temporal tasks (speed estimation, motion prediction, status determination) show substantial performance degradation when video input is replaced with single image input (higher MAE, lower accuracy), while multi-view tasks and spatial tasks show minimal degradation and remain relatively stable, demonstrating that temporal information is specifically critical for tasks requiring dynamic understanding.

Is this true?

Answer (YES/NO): YES